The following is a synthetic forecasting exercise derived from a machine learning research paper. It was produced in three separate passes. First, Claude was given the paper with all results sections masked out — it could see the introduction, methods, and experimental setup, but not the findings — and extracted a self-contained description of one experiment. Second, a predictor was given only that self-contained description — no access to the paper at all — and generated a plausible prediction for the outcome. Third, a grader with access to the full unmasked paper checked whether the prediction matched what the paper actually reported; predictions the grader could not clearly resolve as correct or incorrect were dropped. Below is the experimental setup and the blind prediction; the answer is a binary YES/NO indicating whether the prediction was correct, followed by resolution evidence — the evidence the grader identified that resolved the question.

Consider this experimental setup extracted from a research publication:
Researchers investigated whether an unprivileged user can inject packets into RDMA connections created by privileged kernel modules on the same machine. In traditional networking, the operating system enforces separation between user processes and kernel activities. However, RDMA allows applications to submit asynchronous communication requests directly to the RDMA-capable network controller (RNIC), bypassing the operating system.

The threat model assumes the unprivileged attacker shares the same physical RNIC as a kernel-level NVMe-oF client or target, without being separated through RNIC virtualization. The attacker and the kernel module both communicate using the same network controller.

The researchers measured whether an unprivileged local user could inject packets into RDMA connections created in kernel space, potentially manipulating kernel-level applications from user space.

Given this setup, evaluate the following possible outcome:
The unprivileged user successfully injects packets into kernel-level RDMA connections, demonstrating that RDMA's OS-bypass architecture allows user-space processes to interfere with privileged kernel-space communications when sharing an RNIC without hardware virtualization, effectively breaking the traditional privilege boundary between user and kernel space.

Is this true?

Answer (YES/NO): YES